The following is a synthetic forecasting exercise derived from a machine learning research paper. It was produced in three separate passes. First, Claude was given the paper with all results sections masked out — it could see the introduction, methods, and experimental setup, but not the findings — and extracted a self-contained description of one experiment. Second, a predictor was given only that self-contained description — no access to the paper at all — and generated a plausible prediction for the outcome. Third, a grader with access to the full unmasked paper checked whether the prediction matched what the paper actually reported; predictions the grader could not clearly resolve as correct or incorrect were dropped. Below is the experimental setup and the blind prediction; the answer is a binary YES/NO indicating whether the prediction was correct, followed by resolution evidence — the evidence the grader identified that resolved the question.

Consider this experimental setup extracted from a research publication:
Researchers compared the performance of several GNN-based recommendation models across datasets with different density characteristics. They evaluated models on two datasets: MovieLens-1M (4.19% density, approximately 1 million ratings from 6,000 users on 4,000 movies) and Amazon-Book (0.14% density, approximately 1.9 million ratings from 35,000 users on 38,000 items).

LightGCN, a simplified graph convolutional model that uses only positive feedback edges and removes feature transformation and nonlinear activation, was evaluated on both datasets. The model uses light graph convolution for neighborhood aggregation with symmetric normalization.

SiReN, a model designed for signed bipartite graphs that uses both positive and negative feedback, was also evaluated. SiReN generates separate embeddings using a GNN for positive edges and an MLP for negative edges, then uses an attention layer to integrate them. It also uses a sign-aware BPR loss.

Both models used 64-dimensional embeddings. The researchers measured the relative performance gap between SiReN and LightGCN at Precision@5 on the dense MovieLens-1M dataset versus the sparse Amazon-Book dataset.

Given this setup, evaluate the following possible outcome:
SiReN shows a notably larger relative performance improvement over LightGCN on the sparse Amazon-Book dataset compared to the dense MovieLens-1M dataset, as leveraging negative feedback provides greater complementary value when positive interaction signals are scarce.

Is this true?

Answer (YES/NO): YES